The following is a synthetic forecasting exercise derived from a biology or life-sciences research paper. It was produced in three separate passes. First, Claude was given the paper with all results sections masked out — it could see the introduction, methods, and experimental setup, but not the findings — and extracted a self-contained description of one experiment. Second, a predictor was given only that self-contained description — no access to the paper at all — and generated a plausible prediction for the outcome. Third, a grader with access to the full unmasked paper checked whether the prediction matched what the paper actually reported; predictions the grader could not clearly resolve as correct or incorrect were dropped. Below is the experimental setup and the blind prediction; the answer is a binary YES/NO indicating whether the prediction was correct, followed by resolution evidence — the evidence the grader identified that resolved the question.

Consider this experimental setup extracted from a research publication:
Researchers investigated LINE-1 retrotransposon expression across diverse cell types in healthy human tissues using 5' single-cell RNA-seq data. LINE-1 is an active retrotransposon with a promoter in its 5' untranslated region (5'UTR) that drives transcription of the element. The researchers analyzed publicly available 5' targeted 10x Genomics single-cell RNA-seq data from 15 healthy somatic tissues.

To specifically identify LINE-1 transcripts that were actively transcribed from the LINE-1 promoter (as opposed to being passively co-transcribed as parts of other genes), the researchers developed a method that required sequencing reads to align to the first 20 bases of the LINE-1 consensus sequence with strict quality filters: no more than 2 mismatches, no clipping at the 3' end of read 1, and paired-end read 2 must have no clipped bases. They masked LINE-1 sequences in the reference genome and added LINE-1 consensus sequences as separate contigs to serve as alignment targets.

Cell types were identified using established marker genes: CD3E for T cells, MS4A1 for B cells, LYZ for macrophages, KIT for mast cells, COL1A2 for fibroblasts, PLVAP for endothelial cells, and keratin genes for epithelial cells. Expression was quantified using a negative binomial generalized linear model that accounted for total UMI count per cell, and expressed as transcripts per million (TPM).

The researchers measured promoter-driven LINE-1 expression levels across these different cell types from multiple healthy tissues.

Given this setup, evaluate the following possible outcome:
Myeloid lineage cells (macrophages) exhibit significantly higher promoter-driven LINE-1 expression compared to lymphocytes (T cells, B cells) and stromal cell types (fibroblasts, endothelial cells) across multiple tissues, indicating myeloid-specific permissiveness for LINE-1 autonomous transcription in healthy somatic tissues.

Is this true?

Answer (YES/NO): NO